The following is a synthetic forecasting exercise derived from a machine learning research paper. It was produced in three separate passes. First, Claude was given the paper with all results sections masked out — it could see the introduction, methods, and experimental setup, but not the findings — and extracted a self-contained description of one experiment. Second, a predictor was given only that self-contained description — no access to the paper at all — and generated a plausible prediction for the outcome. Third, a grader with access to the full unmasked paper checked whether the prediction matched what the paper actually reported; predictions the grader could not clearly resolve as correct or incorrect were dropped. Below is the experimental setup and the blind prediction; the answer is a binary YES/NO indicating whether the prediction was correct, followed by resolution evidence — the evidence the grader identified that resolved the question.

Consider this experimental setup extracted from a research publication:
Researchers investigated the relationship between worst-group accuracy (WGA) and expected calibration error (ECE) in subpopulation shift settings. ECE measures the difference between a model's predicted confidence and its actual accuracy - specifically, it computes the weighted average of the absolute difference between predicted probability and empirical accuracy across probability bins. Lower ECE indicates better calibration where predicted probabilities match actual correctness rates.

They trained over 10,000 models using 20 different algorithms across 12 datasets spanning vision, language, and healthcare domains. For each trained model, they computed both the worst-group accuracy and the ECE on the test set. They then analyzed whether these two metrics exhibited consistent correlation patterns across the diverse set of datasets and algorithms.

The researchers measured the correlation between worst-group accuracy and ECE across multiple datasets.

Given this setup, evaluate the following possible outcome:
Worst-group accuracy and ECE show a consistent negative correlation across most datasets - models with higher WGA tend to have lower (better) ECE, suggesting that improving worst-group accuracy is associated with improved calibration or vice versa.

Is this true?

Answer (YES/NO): NO